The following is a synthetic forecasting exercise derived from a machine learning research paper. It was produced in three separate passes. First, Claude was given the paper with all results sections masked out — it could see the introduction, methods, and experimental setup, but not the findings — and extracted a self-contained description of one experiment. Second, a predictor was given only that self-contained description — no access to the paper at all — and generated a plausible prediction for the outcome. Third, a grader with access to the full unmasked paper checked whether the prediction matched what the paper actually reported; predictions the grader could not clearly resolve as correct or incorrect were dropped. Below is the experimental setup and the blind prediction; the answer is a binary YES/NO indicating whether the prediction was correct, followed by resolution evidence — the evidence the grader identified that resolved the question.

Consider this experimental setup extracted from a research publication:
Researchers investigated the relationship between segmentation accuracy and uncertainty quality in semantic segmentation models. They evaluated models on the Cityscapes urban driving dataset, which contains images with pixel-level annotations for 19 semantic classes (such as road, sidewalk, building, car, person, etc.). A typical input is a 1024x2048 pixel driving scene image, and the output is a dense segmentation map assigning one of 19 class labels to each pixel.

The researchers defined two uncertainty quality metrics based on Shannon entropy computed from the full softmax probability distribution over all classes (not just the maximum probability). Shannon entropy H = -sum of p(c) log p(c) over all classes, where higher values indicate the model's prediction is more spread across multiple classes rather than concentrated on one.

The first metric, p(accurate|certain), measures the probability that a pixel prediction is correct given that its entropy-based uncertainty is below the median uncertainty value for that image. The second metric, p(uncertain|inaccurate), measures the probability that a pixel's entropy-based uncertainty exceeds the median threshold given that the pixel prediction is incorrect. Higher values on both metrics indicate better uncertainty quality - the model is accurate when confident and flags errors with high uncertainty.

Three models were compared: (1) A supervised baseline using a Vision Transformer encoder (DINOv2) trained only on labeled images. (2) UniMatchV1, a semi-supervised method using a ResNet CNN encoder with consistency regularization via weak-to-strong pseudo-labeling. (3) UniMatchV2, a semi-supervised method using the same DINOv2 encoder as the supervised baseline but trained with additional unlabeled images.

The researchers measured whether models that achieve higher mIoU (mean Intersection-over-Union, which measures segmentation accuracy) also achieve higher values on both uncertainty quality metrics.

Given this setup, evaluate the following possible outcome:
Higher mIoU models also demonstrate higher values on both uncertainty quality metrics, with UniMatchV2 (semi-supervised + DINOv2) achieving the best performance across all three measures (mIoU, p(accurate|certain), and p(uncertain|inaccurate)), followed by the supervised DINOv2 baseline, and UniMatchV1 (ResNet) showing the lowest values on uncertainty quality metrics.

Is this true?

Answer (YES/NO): NO